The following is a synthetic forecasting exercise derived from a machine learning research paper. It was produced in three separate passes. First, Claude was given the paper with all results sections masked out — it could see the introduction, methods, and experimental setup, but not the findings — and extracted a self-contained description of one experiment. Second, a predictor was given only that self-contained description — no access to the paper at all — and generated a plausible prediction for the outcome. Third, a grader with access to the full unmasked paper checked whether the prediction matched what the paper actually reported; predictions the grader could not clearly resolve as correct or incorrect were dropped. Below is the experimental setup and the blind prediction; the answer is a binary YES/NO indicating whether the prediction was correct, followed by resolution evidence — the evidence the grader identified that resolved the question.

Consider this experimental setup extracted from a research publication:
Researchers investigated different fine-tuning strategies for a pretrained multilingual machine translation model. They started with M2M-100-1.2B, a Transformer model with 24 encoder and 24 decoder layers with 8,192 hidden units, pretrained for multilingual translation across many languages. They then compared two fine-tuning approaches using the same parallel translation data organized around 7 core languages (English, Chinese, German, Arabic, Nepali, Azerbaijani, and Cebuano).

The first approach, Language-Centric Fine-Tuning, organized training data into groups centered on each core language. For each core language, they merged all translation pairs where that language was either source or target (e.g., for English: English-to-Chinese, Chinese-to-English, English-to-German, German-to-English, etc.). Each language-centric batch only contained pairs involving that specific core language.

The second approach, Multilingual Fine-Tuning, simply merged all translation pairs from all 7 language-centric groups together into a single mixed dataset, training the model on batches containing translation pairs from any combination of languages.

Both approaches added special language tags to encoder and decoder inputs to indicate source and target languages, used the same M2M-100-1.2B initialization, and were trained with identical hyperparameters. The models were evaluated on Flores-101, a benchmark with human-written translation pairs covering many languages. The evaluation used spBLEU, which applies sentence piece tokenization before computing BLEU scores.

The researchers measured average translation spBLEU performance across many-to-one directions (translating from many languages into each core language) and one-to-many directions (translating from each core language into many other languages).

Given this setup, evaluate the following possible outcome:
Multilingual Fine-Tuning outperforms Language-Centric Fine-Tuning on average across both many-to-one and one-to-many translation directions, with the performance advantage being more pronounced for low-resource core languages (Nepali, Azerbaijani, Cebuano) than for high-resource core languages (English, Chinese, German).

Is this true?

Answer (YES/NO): YES